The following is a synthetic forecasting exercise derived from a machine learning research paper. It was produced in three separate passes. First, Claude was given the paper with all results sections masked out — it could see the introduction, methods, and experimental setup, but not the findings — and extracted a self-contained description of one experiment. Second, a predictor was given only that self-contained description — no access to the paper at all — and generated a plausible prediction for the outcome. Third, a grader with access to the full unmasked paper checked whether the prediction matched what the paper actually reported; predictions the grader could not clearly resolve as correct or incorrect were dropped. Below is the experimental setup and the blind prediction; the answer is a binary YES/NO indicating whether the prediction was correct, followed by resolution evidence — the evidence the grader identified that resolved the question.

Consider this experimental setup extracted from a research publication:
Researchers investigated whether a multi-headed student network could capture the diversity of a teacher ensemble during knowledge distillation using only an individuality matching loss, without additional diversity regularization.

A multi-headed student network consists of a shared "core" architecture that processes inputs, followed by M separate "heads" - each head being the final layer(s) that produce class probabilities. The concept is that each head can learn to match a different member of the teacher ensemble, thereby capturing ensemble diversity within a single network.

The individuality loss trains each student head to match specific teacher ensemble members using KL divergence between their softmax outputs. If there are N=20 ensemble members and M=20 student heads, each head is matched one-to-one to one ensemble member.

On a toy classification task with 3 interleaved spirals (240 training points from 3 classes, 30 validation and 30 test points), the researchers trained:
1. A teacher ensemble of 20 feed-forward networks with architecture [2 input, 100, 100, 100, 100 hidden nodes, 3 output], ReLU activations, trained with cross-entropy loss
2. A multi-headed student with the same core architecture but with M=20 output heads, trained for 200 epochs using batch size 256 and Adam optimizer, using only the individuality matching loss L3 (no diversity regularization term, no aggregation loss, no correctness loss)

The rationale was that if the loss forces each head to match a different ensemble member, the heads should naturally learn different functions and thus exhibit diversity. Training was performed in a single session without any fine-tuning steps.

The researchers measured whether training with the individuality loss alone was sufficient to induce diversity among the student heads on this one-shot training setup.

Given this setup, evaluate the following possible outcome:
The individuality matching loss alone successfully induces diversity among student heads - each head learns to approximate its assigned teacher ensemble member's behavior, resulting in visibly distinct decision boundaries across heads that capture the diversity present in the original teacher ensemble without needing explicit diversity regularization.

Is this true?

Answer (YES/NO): NO